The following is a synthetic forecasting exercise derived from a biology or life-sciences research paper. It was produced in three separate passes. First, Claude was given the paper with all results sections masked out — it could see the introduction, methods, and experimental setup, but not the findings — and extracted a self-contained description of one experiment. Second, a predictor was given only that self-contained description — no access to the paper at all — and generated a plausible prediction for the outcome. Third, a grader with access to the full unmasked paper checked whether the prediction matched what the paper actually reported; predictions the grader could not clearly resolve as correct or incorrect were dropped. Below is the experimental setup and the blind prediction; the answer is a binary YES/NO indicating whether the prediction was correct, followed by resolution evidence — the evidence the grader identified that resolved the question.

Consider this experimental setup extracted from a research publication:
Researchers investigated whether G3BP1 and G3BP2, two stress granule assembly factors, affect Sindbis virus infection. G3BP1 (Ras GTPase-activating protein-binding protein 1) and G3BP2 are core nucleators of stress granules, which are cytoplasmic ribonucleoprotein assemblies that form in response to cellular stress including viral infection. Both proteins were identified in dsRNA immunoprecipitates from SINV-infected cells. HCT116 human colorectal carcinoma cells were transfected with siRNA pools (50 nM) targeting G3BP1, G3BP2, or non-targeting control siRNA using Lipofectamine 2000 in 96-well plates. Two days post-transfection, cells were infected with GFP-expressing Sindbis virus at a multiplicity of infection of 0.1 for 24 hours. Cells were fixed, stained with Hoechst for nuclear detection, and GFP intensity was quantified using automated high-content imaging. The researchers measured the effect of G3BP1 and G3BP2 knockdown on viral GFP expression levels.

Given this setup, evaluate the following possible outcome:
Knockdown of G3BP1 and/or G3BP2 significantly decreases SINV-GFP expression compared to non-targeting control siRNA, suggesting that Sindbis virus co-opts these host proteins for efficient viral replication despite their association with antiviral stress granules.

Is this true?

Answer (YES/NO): NO